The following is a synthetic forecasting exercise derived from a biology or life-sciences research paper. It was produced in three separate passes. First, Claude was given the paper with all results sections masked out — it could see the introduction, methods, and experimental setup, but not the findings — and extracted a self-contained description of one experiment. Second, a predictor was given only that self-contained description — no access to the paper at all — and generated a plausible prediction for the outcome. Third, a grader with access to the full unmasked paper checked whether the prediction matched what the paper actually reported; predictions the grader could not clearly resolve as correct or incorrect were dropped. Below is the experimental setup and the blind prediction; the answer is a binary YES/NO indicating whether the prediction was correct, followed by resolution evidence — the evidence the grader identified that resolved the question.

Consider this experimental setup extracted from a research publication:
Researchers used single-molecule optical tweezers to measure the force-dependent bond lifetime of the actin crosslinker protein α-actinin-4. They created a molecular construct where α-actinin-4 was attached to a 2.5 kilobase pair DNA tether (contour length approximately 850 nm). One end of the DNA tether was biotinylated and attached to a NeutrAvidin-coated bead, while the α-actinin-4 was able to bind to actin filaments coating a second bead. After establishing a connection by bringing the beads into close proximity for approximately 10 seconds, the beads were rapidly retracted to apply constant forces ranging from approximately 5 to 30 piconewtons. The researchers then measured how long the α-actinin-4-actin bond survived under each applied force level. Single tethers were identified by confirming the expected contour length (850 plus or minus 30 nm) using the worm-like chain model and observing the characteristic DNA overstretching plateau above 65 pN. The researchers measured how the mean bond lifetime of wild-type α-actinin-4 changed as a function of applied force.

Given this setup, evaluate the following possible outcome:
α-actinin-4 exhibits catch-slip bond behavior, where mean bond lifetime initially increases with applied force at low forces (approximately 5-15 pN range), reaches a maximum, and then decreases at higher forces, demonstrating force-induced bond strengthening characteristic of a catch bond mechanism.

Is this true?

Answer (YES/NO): NO